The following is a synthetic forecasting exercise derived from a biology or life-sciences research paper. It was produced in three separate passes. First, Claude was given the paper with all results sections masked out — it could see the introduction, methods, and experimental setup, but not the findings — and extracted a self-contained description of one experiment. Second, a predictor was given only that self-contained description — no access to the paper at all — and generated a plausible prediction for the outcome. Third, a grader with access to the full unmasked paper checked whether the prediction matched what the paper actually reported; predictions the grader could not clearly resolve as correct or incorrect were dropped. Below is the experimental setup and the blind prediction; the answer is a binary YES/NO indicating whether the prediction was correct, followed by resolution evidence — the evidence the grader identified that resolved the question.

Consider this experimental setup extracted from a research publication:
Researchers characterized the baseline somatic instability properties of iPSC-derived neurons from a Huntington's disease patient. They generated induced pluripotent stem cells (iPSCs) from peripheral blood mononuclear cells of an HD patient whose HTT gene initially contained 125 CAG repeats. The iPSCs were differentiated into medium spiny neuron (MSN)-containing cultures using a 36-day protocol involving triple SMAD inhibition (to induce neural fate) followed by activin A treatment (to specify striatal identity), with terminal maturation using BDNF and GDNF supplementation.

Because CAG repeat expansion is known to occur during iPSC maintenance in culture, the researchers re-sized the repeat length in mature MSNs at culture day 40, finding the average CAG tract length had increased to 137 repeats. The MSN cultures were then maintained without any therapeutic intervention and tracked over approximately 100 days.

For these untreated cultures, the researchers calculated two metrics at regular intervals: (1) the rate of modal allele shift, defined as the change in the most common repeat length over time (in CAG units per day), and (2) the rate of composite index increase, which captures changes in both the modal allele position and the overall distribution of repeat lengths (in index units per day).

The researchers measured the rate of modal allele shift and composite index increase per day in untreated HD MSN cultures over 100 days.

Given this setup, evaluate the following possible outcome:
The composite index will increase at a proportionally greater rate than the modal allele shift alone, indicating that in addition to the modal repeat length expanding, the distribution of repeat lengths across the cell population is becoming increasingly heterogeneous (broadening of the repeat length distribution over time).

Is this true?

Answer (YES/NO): YES